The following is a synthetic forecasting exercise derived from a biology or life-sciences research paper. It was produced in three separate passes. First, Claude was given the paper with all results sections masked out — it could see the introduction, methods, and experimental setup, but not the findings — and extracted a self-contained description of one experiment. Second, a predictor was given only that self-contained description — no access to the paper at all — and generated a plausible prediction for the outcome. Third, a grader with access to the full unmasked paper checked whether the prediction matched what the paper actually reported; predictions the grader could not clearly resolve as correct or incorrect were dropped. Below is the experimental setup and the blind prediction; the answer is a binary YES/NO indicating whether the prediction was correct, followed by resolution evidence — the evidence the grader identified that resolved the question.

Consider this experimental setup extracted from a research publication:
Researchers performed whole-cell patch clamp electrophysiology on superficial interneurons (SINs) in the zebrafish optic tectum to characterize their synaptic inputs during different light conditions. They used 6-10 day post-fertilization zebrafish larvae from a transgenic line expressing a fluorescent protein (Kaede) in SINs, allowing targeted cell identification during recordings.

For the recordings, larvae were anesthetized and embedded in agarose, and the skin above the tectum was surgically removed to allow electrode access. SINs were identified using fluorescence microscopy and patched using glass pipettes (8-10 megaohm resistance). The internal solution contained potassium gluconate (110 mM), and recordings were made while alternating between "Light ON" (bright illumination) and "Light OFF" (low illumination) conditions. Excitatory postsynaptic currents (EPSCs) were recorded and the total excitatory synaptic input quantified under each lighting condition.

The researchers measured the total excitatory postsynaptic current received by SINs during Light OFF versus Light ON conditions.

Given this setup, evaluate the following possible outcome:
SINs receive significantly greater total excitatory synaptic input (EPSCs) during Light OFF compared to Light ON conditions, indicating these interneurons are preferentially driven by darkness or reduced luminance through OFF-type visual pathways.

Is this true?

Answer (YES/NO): YES